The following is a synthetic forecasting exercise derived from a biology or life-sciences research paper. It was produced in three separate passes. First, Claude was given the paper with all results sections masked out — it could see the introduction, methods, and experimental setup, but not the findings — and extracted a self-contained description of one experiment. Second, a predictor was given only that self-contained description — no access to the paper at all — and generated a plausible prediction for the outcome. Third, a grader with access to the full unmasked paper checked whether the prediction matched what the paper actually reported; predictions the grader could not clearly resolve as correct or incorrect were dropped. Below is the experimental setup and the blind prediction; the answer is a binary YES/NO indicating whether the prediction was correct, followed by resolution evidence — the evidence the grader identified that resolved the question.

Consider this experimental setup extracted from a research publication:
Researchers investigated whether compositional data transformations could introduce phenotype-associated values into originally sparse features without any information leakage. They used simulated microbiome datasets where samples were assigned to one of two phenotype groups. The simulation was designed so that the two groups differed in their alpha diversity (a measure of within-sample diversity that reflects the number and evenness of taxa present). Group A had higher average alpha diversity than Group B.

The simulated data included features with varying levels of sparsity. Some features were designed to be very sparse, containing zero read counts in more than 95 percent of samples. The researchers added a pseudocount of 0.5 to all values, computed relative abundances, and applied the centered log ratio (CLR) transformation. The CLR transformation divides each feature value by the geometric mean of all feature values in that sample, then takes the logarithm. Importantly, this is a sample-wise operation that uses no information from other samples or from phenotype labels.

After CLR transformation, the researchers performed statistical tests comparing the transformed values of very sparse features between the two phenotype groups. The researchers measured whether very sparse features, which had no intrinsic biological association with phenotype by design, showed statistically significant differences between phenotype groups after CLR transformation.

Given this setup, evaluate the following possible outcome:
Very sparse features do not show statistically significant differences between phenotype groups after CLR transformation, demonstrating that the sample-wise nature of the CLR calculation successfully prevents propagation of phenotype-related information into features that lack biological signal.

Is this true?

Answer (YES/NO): NO